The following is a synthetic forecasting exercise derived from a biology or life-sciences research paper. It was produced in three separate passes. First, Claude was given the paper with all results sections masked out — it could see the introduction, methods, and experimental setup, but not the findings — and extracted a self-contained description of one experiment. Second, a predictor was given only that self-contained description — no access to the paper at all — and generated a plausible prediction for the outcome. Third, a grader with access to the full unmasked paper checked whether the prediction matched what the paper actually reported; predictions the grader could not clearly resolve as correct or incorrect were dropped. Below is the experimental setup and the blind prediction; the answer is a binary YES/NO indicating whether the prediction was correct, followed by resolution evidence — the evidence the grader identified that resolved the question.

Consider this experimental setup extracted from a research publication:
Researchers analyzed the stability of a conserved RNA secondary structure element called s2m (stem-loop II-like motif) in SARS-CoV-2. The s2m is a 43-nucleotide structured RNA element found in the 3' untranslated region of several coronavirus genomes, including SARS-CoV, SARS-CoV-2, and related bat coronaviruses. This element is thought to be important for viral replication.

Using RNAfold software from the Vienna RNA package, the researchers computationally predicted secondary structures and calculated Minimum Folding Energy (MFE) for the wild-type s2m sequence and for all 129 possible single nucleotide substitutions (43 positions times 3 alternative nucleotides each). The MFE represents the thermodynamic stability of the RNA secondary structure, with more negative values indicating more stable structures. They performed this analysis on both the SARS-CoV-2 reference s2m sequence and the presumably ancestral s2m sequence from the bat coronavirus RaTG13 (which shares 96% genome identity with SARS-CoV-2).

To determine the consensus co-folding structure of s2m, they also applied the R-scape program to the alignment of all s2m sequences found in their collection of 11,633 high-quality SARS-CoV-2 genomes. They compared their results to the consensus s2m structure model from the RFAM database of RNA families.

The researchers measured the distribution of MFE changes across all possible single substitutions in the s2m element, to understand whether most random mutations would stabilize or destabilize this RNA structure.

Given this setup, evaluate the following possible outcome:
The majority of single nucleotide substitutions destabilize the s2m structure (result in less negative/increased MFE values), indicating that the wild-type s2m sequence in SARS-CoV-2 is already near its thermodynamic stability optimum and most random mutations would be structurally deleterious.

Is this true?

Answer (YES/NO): NO